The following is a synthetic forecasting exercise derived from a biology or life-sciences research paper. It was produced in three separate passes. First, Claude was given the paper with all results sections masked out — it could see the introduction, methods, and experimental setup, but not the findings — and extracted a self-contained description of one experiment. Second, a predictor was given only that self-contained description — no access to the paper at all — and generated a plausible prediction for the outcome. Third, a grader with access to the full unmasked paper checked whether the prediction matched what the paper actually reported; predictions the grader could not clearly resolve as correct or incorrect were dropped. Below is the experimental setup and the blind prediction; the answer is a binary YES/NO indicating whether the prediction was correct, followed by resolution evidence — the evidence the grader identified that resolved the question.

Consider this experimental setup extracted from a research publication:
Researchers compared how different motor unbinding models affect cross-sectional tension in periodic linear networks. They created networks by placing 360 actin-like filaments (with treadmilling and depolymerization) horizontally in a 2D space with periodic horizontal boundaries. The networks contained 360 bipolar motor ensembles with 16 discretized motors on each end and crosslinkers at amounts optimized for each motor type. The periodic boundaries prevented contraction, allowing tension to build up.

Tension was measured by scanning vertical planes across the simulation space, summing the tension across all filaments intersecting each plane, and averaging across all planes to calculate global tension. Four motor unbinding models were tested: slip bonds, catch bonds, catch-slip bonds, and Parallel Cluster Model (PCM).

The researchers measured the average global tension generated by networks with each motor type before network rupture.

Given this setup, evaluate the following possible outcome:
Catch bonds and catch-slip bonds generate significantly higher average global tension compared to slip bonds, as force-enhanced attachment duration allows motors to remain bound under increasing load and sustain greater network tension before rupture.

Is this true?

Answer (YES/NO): NO